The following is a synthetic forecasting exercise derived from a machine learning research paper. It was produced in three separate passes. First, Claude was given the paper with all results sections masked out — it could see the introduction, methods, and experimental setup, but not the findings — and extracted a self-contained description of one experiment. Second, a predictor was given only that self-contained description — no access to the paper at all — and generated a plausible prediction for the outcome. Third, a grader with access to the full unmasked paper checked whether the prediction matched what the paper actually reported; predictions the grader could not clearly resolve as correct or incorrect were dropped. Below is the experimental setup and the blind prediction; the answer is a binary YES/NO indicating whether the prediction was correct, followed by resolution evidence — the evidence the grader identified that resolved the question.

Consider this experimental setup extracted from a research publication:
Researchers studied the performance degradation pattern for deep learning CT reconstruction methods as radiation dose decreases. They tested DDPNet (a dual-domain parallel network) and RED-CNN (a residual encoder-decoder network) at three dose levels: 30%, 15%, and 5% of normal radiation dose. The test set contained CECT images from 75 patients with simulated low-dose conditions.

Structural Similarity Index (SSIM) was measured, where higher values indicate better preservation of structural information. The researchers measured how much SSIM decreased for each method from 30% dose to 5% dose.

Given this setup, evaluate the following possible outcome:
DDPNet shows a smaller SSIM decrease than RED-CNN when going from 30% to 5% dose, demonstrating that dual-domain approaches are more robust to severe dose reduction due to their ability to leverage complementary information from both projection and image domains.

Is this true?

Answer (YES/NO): YES